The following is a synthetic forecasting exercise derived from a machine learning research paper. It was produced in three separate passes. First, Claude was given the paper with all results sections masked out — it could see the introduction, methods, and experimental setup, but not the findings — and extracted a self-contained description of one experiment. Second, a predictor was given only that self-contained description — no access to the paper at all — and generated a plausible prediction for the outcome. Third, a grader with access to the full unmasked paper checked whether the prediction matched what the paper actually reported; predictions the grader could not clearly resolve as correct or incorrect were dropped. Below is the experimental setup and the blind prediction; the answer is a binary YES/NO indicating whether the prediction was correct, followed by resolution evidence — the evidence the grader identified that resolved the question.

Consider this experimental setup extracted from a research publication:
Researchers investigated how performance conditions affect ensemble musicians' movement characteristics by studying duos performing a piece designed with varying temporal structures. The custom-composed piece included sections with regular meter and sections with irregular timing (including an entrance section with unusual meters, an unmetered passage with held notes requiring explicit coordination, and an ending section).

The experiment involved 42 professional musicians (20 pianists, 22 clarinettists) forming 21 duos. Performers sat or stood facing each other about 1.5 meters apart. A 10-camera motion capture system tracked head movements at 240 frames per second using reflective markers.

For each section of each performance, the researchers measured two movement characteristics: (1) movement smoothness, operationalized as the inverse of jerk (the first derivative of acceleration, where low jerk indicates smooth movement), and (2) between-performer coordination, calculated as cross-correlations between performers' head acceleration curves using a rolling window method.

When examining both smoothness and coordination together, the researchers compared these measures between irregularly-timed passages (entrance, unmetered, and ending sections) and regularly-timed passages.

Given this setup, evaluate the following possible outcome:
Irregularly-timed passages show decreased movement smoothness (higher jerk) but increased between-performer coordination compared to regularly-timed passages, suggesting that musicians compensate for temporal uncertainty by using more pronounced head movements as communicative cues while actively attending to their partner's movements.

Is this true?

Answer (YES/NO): NO